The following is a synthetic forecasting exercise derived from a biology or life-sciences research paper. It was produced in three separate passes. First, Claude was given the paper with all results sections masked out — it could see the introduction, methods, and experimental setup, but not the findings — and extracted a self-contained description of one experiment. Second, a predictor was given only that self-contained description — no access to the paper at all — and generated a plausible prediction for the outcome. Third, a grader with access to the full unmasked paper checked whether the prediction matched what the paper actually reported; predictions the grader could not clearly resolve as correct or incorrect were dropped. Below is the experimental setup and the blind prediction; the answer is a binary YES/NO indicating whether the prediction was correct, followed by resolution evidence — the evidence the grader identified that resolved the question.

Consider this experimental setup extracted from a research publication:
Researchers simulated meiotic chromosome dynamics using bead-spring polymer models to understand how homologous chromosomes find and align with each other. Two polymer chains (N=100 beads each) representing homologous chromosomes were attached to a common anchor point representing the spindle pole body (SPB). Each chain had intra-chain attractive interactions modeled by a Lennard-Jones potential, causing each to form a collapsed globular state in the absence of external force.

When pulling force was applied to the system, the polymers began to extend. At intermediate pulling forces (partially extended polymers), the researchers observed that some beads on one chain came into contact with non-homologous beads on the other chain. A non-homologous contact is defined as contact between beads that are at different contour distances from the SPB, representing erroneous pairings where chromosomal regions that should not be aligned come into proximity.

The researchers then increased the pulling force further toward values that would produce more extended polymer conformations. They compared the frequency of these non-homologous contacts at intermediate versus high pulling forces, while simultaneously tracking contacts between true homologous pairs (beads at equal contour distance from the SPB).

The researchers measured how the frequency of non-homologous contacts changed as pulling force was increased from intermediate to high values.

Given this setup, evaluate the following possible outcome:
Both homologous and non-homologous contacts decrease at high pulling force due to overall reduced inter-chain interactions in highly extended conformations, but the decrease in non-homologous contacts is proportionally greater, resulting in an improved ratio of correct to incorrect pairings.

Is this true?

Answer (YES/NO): NO